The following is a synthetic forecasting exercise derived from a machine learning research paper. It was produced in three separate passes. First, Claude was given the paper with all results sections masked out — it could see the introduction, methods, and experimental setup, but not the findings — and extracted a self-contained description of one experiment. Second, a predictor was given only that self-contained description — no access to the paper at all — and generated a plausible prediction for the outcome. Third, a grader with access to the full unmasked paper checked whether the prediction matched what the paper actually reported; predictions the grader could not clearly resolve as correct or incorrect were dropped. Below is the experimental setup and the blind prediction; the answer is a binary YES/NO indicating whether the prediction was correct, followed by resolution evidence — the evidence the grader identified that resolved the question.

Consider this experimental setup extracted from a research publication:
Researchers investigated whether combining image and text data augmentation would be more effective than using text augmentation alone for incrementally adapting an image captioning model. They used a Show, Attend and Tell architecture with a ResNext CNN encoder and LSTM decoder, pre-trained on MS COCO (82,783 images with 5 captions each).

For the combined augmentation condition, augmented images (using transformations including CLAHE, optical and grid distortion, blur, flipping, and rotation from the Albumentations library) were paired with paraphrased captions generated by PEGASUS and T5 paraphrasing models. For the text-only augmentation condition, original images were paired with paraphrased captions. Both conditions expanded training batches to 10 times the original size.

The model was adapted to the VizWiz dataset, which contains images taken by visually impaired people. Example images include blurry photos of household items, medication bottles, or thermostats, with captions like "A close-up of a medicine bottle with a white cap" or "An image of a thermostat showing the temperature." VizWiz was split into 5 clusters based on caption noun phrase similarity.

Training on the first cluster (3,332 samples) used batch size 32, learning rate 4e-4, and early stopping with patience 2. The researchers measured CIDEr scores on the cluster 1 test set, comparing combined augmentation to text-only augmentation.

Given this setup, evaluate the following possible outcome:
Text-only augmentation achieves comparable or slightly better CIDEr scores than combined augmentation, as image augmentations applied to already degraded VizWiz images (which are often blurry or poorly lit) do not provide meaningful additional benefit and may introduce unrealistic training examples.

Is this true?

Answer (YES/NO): YES